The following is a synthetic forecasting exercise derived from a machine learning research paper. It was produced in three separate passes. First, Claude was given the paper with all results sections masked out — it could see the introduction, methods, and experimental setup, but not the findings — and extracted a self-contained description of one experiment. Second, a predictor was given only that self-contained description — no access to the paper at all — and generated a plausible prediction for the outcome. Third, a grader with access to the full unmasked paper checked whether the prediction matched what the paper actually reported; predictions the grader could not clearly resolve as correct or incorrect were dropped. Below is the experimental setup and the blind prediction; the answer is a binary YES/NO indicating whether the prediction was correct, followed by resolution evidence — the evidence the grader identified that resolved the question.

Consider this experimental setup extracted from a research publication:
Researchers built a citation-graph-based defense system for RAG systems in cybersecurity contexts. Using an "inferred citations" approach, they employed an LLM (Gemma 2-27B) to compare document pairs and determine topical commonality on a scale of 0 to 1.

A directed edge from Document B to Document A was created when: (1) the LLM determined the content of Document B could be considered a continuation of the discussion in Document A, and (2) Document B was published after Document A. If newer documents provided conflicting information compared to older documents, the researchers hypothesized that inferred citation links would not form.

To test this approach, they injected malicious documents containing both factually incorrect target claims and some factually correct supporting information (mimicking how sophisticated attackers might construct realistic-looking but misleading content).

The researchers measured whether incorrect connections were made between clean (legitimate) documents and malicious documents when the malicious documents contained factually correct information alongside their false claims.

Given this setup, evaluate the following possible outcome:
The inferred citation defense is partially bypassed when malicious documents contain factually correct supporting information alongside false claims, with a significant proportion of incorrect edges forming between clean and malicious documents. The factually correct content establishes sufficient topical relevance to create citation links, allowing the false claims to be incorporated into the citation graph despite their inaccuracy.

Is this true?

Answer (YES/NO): NO